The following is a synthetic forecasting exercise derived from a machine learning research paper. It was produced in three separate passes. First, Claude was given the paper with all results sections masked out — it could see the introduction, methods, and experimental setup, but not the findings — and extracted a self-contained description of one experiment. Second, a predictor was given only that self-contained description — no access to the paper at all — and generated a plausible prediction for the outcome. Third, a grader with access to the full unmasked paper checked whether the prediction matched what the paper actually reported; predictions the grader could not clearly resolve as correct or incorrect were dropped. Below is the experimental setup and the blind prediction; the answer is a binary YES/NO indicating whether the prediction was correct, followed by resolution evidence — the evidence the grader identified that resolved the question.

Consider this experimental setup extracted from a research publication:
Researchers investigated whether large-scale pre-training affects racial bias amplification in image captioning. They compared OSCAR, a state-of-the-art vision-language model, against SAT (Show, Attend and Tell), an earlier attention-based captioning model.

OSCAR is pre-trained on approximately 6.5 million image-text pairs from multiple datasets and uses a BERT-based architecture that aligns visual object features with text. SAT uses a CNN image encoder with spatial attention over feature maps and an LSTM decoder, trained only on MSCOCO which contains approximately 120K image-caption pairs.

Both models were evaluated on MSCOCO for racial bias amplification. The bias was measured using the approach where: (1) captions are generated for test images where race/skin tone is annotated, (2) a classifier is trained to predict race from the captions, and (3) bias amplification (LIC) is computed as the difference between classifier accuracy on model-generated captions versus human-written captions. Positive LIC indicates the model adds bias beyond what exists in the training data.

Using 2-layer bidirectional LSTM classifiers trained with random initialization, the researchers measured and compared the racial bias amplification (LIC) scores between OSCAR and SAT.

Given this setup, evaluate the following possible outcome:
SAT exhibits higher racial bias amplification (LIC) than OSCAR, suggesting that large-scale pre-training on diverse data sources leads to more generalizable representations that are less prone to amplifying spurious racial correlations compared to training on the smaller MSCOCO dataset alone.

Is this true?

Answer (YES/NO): NO